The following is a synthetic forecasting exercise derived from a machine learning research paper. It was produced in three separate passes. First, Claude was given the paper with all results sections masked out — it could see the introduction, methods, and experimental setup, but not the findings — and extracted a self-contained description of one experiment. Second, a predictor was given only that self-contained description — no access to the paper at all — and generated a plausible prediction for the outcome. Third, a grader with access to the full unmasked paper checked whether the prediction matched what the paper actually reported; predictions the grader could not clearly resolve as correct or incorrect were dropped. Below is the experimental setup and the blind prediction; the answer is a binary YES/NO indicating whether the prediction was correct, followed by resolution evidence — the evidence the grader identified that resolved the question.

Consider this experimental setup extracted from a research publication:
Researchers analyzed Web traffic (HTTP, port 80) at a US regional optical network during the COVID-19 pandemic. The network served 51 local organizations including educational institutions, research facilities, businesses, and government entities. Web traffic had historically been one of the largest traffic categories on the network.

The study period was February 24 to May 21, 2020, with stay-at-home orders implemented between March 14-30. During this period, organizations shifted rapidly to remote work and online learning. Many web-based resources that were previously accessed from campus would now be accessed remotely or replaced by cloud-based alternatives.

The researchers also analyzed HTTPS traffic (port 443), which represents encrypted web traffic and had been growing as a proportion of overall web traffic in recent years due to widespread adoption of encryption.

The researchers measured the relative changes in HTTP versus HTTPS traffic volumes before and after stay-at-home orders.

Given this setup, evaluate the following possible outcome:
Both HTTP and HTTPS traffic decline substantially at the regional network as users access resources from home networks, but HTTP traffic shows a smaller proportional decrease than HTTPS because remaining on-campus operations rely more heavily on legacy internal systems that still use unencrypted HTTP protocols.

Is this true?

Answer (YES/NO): NO